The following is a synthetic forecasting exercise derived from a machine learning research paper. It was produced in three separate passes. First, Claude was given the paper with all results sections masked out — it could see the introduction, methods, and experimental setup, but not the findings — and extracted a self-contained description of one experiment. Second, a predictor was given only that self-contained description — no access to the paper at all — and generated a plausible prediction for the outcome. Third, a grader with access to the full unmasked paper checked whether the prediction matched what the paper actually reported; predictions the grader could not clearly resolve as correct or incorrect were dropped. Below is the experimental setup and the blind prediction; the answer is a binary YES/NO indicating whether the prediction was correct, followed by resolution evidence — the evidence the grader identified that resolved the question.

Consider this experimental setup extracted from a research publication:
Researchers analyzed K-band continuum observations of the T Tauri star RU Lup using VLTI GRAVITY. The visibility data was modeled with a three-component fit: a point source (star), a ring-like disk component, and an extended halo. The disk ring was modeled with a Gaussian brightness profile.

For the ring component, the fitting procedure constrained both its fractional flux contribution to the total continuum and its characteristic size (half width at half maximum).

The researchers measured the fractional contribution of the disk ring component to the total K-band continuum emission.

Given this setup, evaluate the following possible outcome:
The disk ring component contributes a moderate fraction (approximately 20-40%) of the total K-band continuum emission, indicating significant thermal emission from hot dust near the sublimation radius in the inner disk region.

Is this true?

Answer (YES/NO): YES